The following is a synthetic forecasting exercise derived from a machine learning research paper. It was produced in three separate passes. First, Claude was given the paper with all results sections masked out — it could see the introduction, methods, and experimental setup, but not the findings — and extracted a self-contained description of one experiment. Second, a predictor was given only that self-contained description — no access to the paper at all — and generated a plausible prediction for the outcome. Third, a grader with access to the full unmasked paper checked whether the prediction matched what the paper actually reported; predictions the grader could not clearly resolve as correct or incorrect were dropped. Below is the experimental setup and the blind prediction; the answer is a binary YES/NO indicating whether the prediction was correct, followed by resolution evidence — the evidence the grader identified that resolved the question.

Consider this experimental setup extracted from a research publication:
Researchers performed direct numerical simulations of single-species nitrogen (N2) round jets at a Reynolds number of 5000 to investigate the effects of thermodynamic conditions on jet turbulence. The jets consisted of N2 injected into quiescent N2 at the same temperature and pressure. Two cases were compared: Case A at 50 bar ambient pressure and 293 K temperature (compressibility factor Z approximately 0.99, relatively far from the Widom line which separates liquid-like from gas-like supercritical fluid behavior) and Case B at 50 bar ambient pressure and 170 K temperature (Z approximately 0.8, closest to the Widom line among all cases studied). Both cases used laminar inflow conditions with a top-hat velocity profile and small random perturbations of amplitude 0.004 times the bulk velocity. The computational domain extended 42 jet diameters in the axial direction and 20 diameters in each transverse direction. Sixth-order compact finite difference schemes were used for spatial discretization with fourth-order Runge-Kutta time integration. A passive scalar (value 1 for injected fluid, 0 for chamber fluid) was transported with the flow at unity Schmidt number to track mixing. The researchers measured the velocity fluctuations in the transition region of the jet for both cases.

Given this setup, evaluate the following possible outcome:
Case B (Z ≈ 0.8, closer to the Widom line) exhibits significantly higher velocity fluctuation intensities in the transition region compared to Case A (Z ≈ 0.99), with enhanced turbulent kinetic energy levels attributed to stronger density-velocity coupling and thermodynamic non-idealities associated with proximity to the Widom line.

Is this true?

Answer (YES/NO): YES